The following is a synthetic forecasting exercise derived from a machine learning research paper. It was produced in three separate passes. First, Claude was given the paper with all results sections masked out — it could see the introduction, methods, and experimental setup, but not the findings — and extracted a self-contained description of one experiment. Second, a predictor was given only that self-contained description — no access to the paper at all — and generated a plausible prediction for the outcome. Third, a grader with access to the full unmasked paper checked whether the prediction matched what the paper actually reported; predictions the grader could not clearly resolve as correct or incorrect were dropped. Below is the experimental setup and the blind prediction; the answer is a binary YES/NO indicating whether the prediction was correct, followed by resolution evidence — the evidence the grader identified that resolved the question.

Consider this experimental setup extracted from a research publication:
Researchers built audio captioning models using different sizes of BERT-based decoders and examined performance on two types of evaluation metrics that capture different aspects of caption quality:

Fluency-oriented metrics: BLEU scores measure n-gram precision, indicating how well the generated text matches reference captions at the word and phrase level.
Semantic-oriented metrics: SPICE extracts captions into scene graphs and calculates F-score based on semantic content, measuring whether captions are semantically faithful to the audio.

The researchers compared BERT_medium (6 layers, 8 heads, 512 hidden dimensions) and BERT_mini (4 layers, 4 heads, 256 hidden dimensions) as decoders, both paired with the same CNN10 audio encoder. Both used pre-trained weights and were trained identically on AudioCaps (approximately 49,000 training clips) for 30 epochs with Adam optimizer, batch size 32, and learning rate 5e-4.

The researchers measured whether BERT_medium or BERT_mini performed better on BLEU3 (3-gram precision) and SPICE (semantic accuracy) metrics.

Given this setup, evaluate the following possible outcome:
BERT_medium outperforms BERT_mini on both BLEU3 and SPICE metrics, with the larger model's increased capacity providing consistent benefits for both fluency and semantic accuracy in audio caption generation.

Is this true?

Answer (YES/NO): NO